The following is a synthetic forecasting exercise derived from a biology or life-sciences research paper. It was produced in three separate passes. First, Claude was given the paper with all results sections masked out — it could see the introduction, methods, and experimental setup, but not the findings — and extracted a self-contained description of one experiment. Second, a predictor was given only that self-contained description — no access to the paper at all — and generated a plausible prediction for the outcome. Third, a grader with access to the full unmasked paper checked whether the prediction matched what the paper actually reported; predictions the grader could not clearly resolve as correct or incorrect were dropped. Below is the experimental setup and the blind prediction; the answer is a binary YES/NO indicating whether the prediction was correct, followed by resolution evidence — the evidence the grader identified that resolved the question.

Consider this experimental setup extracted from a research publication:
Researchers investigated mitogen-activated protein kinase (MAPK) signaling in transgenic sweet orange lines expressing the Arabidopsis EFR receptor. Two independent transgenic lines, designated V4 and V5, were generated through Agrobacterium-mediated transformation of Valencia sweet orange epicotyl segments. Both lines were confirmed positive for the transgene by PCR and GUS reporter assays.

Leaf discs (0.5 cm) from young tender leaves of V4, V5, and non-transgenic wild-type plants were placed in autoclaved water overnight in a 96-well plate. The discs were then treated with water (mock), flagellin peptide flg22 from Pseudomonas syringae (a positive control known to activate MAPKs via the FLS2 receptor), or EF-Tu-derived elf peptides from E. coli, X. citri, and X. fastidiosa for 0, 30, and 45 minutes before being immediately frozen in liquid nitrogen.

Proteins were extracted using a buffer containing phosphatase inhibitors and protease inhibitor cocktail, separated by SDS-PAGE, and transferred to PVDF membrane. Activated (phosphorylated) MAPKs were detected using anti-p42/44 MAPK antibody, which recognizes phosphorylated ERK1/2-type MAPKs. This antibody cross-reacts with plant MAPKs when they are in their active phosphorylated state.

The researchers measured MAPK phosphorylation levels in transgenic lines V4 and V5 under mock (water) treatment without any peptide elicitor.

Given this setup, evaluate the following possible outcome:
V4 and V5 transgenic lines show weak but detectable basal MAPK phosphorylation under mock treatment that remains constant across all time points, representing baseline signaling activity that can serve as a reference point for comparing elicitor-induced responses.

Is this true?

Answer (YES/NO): NO